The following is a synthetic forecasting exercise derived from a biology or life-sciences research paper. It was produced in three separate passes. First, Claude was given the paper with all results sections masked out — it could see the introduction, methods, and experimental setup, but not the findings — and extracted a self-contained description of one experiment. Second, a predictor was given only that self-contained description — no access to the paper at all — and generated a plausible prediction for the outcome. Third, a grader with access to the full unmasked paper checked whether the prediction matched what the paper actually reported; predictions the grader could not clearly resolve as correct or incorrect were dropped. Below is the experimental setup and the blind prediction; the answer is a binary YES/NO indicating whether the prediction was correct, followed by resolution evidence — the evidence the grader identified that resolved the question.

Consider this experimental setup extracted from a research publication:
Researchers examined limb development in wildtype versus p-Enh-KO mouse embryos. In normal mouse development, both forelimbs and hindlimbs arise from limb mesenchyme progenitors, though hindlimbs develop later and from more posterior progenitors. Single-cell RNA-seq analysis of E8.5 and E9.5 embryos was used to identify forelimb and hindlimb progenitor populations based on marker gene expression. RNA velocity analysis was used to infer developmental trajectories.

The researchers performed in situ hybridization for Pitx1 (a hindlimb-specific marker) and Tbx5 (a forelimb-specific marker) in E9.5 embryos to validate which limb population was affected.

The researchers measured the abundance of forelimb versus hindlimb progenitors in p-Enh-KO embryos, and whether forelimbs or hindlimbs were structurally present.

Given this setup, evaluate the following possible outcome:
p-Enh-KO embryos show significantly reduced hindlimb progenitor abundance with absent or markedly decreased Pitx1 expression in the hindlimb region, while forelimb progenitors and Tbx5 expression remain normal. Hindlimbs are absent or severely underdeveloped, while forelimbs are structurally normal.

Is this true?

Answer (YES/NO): YES